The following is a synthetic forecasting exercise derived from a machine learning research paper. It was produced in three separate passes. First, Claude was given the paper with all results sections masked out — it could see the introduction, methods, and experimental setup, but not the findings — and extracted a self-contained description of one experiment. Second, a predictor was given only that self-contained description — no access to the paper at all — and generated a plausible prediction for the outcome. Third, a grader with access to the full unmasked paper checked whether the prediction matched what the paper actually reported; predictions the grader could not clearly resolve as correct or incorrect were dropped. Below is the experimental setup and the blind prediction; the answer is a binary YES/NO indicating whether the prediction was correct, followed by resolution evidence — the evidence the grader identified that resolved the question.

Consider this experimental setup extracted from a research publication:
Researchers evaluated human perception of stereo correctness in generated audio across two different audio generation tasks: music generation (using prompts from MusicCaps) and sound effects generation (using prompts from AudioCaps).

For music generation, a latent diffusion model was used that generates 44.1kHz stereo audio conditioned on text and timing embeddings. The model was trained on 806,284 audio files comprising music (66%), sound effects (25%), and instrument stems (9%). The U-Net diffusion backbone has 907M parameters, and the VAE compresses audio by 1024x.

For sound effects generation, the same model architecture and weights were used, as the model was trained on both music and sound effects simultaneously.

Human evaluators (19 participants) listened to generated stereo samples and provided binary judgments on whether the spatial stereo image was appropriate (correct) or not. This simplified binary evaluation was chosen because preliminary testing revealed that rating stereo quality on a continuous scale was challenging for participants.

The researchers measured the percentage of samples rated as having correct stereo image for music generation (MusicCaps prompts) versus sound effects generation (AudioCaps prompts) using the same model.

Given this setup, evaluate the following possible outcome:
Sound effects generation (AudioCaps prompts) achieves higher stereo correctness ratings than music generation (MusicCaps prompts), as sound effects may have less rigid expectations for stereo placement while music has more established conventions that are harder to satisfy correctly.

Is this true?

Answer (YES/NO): NO